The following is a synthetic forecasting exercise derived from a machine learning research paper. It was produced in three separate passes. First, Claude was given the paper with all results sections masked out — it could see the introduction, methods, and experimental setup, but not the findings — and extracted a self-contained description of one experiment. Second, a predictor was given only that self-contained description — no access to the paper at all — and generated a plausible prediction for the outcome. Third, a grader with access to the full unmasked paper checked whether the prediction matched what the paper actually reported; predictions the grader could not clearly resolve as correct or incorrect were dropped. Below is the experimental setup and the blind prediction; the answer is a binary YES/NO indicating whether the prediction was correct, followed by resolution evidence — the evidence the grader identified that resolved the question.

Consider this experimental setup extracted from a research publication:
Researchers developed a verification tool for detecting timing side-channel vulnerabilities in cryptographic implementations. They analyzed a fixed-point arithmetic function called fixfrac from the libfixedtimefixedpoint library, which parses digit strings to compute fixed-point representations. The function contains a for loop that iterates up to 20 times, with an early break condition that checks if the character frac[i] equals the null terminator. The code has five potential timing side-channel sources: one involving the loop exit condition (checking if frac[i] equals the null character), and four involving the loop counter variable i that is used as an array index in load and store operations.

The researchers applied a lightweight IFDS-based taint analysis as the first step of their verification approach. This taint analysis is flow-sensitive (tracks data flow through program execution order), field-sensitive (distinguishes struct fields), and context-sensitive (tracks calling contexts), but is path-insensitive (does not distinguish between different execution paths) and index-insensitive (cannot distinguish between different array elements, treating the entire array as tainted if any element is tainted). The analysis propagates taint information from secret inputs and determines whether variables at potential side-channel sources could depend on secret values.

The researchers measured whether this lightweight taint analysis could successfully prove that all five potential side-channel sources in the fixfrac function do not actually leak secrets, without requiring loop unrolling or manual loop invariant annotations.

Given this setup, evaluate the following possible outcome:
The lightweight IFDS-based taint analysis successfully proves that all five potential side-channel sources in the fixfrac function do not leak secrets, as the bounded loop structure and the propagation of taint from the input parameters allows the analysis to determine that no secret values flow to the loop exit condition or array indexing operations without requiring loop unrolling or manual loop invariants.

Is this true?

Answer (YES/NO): YES